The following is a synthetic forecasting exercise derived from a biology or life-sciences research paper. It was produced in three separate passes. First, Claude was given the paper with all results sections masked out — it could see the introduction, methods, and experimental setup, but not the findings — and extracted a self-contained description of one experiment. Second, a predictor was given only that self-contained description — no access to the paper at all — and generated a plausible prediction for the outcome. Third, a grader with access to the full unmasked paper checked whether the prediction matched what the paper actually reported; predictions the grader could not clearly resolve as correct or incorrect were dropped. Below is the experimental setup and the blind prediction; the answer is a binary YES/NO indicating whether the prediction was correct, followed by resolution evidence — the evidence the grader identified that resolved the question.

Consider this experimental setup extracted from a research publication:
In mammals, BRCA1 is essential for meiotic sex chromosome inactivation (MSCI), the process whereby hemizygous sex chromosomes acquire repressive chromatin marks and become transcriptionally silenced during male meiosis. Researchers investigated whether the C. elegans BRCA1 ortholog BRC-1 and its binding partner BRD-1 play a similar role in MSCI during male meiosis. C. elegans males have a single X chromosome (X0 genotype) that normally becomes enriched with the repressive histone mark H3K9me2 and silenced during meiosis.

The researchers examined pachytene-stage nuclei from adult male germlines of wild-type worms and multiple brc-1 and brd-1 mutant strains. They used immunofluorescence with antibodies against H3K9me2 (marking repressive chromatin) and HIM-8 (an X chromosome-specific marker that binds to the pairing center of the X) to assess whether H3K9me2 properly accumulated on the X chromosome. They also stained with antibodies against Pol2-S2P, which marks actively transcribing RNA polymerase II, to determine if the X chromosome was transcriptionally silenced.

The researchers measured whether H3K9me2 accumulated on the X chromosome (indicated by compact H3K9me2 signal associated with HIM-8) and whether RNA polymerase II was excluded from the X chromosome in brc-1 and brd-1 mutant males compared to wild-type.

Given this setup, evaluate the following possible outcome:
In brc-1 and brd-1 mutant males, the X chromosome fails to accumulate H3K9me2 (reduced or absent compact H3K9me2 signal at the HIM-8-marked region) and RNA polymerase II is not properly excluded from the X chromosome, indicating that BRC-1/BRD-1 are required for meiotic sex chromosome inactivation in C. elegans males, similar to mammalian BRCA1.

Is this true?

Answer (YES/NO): NO